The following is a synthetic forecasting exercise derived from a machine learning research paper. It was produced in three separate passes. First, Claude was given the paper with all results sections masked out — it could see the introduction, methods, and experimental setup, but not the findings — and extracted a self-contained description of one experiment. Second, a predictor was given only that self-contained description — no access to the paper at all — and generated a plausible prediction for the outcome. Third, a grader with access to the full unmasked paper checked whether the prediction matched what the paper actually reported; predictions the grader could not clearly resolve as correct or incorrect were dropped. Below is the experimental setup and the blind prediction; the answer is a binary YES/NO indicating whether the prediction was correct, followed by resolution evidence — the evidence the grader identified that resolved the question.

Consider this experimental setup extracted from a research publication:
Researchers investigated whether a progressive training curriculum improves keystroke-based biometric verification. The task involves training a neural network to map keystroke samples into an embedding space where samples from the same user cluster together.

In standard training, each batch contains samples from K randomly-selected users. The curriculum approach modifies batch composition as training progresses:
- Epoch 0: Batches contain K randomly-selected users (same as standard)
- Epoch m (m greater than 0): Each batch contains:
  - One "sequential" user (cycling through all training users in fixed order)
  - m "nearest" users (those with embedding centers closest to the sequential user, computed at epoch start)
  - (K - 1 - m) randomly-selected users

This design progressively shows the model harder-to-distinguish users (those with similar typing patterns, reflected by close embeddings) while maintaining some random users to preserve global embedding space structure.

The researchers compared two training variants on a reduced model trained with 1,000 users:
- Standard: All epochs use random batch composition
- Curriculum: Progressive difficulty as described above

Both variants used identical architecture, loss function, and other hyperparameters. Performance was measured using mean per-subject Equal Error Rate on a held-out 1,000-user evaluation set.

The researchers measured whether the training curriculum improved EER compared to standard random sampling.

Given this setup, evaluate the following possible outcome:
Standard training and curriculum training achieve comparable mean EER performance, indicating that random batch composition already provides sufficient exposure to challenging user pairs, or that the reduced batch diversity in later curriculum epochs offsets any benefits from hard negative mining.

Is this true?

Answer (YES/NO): NO